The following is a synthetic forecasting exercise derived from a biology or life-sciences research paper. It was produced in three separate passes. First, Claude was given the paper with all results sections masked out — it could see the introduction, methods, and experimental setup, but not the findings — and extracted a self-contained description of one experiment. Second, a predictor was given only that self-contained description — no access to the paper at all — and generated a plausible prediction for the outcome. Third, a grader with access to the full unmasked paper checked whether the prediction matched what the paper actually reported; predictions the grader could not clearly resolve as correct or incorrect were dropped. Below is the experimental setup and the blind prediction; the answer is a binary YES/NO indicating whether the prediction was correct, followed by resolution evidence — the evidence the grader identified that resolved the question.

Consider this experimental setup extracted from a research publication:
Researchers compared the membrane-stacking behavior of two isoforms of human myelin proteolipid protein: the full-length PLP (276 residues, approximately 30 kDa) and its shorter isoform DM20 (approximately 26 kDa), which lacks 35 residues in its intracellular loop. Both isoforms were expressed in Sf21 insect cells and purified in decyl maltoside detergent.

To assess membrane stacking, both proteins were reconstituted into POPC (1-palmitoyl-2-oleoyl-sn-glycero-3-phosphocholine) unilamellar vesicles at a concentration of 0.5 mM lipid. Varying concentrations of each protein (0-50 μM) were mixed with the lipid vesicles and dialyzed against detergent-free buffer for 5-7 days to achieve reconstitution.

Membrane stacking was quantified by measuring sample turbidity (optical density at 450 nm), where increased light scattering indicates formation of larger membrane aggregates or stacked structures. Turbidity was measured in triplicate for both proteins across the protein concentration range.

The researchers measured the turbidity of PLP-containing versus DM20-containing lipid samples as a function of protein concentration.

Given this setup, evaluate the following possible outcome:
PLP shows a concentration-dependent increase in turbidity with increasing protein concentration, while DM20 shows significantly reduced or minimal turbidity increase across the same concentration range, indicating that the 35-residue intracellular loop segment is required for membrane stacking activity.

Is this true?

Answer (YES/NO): NO